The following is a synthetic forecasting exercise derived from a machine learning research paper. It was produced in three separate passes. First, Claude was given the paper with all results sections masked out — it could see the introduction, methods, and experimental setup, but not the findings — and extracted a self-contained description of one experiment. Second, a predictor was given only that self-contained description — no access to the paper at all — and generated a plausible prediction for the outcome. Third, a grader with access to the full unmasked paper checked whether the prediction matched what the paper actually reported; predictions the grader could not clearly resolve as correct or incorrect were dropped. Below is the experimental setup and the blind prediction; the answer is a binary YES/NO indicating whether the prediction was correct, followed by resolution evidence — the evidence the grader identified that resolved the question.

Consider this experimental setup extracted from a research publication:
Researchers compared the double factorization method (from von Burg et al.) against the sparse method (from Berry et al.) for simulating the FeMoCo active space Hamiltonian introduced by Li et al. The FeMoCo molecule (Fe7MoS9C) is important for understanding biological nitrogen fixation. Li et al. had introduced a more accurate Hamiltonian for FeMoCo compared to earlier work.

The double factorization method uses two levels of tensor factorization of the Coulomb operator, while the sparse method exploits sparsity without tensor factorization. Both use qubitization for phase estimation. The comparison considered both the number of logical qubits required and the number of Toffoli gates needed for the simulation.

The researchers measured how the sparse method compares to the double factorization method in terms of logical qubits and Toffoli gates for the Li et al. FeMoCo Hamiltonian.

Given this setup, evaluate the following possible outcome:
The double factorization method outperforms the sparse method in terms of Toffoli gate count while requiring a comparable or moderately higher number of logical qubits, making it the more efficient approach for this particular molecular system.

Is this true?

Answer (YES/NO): NO